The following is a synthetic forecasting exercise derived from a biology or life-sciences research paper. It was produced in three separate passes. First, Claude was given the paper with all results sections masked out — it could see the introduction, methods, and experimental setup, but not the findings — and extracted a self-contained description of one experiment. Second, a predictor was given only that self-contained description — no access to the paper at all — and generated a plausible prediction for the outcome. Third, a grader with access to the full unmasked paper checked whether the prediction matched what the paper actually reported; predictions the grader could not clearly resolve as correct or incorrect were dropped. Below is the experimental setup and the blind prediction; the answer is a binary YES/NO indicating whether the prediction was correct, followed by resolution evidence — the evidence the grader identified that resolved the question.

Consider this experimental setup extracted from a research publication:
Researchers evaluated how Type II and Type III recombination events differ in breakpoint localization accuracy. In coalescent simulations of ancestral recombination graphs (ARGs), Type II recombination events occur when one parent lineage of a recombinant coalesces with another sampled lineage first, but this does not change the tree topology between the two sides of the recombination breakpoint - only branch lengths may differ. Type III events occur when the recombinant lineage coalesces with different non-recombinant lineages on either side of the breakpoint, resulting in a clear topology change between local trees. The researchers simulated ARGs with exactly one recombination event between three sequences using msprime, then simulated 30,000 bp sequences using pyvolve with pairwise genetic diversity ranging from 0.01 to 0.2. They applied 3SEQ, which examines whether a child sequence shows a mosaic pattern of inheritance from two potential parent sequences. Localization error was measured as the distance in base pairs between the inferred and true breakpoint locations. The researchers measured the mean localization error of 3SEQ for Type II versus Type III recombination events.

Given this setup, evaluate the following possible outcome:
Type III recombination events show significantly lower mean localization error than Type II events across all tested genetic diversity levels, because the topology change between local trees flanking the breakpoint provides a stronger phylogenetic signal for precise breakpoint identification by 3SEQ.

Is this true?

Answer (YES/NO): YES